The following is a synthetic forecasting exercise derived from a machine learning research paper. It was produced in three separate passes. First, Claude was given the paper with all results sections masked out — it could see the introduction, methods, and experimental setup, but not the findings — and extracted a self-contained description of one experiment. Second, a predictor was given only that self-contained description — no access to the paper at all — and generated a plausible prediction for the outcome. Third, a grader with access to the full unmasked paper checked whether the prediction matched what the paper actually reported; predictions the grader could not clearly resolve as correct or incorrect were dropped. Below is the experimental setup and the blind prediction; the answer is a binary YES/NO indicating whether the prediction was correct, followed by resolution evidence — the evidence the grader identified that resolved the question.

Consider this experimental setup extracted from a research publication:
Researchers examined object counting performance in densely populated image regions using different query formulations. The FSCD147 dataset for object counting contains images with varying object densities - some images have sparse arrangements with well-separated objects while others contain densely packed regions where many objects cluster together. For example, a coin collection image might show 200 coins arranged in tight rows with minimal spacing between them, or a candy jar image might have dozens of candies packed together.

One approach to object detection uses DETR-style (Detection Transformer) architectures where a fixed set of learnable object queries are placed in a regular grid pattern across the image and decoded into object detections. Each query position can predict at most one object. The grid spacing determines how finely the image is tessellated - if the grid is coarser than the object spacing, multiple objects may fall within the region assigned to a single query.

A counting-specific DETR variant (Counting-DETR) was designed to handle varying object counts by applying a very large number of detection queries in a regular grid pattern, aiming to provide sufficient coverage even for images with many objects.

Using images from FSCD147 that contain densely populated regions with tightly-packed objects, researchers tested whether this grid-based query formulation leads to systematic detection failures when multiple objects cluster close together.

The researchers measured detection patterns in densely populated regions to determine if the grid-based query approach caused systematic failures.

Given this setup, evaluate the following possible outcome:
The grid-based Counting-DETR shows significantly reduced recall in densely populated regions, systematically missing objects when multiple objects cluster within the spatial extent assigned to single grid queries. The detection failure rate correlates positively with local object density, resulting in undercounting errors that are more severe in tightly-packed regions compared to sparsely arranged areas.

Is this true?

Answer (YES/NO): YES